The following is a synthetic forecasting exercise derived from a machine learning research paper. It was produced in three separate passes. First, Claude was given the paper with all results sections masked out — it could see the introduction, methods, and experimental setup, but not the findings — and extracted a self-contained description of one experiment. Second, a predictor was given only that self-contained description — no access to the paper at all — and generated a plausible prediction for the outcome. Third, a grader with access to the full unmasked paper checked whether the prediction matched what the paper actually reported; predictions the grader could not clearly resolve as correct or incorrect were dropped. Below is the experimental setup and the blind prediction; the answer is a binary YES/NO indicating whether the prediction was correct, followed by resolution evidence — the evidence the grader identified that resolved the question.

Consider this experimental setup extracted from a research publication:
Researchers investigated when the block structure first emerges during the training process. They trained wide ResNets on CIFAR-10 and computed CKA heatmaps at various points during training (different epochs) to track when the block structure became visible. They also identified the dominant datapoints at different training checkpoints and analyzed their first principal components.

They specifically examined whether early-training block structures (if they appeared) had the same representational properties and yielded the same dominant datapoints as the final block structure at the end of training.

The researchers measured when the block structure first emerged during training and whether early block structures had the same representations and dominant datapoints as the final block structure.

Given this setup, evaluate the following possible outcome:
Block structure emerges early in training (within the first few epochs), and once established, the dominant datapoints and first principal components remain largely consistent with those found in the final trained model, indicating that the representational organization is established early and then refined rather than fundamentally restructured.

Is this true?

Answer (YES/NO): NO